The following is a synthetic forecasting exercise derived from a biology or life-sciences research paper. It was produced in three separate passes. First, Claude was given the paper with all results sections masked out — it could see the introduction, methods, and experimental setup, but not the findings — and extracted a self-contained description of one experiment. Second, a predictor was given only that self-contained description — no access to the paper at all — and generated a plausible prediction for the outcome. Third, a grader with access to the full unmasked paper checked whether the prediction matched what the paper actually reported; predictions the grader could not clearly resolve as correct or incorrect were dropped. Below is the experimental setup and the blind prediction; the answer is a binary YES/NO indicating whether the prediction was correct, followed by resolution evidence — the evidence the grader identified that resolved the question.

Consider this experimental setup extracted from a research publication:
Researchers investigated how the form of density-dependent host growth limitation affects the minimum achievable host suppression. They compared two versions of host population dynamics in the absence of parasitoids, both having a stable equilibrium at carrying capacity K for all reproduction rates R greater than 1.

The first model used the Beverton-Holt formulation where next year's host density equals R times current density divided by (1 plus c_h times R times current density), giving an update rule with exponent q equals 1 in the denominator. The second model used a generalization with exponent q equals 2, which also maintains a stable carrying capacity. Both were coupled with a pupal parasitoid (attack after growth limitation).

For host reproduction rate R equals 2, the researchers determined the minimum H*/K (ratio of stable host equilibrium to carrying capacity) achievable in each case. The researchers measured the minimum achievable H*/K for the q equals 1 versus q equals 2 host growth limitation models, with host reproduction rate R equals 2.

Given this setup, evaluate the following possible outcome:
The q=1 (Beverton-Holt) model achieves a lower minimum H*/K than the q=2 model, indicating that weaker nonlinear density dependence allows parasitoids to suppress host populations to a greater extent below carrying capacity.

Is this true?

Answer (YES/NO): YES